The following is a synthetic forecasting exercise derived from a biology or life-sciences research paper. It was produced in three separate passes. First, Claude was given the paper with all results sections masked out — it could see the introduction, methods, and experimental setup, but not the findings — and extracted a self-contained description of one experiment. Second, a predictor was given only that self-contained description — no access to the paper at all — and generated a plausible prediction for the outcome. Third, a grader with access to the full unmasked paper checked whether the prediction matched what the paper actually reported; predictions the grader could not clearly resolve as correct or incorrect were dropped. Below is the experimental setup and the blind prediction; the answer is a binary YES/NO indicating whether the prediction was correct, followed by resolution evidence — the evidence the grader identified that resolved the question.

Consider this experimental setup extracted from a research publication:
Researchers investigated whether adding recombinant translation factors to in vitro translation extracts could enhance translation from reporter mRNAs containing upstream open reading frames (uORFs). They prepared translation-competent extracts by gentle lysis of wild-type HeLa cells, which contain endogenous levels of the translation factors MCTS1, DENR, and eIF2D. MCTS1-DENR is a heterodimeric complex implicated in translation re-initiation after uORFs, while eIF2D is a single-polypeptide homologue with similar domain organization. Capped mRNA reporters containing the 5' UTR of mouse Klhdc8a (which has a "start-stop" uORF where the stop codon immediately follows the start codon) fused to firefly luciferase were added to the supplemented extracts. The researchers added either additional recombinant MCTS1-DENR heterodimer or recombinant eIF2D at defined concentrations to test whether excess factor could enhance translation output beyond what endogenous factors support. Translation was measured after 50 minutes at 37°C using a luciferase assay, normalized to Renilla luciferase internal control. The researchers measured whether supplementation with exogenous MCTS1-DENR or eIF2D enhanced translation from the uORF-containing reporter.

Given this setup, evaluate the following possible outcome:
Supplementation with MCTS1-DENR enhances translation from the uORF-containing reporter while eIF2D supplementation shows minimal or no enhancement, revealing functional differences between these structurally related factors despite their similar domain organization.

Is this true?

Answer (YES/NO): NO